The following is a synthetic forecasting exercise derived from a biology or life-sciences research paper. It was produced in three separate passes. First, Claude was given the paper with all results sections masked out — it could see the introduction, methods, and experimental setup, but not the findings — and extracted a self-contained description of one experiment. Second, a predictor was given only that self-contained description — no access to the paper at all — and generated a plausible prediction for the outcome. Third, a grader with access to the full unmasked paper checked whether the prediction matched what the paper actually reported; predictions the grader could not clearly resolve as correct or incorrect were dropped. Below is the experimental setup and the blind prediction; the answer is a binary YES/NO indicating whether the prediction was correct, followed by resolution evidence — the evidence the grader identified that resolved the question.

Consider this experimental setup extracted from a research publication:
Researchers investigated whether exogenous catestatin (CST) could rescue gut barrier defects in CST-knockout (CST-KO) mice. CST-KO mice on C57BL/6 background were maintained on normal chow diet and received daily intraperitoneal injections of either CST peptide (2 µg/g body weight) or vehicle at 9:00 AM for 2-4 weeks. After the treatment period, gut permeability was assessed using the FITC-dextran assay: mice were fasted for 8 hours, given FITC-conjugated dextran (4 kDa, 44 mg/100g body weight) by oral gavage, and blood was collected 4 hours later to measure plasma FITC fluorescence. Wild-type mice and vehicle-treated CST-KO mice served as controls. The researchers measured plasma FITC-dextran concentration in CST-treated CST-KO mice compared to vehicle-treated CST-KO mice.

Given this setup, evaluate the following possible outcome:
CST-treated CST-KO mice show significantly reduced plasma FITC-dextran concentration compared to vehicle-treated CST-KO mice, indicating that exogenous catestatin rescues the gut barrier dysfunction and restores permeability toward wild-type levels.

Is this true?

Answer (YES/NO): YES